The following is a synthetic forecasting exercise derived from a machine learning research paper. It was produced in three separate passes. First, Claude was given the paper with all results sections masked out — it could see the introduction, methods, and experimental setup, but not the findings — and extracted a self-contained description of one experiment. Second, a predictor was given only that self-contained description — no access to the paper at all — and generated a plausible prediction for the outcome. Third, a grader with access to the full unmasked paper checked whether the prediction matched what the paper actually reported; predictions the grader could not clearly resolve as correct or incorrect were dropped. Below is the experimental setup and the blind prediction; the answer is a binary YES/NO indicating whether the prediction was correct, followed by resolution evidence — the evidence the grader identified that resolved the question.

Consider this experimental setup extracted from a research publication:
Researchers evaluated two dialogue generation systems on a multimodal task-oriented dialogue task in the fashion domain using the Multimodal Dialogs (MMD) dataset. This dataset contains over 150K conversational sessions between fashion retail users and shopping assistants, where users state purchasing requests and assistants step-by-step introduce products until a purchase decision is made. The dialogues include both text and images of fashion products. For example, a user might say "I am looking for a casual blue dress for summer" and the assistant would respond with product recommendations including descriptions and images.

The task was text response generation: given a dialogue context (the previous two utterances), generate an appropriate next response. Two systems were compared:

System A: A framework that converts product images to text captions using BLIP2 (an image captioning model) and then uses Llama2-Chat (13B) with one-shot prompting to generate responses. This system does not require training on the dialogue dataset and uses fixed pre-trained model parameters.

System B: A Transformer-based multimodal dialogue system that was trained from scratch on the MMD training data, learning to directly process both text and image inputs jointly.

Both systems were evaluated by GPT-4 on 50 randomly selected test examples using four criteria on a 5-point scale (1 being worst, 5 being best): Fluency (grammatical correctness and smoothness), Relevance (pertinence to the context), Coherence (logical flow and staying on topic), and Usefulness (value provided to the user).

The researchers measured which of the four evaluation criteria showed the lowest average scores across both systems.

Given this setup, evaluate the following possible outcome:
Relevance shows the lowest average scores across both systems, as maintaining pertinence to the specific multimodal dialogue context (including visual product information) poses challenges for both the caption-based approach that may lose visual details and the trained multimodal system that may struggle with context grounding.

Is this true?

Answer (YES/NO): NO